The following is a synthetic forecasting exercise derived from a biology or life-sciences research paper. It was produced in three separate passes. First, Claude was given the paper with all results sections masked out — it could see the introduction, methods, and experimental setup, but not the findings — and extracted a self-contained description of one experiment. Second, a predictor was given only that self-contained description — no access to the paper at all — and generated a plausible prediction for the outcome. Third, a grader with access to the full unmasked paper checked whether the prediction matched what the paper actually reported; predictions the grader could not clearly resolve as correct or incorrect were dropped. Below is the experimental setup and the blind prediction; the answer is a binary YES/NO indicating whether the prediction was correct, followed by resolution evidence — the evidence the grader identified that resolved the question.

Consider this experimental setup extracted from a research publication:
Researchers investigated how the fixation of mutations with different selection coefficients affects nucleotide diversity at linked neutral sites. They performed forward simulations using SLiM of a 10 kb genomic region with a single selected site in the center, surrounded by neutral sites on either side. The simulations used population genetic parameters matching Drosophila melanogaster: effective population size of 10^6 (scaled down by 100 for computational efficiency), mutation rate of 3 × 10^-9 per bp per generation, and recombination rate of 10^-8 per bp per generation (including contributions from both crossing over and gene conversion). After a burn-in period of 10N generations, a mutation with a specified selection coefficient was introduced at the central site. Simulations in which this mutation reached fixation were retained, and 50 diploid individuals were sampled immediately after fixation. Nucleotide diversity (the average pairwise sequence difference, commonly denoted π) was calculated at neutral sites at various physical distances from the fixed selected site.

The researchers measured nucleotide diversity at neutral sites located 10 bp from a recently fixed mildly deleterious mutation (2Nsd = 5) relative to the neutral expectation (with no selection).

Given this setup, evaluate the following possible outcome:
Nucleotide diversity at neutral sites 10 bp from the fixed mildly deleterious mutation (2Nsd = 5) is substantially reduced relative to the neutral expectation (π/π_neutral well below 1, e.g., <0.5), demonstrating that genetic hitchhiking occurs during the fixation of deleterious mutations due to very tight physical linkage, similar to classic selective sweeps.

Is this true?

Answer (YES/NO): YES